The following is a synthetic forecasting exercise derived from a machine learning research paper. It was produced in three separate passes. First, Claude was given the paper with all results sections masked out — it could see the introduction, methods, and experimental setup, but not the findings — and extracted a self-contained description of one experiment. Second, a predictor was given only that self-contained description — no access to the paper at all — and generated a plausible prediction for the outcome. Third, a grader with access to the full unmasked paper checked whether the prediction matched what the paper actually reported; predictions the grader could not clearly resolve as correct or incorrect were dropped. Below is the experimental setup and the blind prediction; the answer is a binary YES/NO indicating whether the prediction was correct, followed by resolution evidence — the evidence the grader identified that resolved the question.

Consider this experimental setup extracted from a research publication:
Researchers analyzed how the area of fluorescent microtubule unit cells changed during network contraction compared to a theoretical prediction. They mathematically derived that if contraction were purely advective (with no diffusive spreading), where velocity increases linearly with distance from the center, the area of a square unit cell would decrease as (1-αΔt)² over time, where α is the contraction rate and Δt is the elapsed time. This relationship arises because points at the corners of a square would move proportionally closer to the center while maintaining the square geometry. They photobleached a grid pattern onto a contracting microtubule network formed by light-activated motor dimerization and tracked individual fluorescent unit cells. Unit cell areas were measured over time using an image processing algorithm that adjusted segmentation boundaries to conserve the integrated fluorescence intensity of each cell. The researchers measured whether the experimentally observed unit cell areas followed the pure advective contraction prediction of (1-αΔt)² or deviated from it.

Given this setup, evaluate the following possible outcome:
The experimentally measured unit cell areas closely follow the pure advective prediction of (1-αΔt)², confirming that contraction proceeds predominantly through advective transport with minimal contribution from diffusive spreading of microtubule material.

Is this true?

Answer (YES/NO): NO